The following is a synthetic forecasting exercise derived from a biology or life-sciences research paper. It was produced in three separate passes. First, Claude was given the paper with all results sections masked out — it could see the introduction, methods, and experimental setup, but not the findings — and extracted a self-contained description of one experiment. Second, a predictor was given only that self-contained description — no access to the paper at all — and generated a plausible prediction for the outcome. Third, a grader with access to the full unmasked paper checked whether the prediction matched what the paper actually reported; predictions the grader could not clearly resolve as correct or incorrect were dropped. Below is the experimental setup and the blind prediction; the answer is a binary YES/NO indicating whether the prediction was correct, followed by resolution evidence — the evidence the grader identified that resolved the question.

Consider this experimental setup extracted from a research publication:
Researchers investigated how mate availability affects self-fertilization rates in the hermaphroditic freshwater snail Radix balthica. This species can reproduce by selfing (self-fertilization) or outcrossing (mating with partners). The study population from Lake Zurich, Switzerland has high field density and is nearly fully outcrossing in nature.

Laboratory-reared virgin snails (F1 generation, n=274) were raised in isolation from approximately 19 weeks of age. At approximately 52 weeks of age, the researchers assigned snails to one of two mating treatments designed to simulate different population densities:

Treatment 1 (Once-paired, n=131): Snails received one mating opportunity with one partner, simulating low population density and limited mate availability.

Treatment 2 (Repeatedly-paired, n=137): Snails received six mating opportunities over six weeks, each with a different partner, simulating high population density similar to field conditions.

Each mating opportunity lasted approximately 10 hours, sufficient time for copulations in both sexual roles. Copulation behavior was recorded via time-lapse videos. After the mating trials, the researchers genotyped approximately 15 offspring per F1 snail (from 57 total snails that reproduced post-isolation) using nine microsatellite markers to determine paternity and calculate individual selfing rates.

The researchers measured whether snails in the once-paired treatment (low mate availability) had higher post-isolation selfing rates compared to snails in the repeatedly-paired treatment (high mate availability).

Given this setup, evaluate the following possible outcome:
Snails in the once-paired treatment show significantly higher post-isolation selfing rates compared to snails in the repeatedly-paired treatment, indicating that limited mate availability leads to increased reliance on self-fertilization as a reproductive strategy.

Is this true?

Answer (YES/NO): NO